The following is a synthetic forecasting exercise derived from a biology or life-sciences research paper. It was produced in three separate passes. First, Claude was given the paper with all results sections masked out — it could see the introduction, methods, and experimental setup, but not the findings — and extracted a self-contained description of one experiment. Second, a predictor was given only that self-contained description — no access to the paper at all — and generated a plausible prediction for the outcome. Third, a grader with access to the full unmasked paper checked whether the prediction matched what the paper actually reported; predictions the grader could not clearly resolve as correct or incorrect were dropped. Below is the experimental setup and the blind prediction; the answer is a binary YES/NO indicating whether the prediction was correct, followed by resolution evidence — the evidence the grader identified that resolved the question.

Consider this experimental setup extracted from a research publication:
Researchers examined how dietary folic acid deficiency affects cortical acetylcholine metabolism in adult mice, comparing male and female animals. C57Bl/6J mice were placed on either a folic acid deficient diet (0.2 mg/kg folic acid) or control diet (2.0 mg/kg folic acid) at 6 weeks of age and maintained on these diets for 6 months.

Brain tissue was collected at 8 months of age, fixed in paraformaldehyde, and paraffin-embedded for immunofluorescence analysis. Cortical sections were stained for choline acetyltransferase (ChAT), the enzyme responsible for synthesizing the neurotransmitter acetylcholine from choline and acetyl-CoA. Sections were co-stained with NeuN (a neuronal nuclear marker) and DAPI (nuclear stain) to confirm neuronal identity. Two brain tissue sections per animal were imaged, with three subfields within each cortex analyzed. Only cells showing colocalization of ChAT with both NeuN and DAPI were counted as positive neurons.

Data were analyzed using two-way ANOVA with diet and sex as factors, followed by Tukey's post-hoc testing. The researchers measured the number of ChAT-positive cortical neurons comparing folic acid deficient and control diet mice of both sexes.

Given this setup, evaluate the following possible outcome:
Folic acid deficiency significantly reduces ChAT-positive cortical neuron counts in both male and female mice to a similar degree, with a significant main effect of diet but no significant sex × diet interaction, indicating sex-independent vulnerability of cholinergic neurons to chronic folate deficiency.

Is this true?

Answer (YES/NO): NO